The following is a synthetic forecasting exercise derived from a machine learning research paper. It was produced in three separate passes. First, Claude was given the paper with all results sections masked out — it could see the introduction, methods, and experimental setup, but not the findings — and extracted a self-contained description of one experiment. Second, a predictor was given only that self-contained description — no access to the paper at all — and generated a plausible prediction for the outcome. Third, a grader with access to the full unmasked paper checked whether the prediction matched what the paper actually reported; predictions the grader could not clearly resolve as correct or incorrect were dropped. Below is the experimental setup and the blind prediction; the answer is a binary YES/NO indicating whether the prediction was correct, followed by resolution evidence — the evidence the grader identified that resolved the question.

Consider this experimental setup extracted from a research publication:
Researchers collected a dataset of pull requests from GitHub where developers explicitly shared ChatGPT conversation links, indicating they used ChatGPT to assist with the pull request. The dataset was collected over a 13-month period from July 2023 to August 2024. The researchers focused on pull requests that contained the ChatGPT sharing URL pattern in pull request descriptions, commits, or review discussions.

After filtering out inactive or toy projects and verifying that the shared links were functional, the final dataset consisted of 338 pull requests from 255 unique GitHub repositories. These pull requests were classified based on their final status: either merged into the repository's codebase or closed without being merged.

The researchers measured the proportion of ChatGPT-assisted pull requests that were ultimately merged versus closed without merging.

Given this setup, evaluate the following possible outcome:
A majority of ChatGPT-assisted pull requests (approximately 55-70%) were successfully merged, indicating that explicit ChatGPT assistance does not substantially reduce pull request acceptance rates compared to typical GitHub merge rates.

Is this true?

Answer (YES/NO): NO